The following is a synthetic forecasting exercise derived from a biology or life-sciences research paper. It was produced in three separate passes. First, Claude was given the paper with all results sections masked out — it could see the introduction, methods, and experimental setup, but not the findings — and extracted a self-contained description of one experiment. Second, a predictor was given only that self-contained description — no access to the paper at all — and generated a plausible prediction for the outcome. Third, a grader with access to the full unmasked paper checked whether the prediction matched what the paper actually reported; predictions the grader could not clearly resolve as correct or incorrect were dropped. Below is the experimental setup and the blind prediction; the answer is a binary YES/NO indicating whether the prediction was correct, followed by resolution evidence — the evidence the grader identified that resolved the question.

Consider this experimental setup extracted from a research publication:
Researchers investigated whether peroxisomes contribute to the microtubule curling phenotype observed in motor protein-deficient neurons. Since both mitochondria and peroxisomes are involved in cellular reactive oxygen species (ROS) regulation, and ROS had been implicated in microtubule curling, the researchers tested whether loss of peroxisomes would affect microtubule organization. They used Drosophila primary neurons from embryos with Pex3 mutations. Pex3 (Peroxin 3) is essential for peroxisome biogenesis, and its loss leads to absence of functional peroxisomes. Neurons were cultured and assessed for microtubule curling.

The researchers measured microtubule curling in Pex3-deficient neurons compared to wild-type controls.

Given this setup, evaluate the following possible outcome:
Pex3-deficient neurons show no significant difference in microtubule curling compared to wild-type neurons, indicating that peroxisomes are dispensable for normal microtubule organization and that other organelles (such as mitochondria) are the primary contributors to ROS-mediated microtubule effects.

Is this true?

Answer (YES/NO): YES